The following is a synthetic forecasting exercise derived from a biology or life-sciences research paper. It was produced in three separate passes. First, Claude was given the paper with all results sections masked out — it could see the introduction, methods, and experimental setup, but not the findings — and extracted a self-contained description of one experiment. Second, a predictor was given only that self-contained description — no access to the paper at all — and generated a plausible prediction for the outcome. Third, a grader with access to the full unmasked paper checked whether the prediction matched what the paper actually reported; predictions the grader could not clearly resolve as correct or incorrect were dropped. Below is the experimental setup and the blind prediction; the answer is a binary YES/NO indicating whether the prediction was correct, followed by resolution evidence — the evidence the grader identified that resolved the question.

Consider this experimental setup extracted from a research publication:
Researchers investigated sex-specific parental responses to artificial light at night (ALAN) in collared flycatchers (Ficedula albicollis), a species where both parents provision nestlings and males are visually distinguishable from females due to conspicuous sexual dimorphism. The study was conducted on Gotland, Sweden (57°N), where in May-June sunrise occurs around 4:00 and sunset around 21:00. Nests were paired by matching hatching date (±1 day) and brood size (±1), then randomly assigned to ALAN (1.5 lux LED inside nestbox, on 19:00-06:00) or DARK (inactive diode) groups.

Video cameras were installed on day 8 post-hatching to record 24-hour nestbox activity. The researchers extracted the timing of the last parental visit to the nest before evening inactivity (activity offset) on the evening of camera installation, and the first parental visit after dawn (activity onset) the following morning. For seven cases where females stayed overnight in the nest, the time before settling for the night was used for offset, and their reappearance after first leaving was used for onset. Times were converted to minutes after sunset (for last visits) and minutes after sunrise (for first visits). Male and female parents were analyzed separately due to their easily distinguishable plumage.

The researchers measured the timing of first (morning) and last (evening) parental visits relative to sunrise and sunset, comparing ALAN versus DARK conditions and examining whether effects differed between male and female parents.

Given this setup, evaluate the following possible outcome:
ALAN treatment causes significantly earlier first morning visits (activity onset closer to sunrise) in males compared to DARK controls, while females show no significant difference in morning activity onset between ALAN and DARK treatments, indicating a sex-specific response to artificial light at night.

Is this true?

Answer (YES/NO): NO